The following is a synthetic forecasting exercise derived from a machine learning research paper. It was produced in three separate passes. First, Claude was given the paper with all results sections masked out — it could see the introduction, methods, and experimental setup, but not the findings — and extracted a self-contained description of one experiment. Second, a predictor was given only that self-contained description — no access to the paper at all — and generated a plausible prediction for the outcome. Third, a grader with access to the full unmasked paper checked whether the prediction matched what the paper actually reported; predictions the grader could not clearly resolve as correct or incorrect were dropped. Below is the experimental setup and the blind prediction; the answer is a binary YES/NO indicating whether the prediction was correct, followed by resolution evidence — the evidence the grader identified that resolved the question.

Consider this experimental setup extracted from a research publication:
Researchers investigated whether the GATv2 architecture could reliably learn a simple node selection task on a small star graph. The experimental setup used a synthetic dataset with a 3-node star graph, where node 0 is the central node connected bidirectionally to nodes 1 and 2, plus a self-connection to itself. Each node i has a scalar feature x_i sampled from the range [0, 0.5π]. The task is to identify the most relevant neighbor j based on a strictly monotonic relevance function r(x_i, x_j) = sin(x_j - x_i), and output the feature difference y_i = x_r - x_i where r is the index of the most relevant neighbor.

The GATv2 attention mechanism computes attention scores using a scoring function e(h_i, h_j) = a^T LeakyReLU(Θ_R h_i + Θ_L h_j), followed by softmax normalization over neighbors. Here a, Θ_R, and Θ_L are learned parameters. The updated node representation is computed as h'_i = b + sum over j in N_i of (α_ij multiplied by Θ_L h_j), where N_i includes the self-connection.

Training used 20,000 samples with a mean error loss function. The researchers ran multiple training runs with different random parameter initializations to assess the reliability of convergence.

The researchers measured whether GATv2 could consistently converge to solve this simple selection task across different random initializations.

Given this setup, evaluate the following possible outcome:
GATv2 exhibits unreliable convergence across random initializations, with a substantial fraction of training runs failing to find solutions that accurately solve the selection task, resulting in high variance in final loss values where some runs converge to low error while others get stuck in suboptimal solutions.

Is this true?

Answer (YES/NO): NO